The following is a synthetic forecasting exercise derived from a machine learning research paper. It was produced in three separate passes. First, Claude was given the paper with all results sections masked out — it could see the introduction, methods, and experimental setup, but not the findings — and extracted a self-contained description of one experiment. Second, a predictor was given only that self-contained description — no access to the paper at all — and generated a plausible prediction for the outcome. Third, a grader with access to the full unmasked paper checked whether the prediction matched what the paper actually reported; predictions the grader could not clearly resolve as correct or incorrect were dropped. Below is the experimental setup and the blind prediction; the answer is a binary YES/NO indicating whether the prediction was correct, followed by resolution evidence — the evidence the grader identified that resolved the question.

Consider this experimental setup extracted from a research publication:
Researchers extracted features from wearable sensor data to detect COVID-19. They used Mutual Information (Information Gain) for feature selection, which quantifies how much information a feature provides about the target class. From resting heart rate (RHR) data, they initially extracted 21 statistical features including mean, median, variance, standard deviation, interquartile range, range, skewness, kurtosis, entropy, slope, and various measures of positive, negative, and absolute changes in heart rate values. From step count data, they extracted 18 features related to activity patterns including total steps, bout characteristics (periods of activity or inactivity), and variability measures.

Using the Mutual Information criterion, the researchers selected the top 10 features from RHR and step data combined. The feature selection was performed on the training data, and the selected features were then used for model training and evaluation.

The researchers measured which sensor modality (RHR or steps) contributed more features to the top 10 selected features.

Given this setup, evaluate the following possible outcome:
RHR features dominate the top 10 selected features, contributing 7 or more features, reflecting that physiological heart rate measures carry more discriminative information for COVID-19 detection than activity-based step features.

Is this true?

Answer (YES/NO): YES